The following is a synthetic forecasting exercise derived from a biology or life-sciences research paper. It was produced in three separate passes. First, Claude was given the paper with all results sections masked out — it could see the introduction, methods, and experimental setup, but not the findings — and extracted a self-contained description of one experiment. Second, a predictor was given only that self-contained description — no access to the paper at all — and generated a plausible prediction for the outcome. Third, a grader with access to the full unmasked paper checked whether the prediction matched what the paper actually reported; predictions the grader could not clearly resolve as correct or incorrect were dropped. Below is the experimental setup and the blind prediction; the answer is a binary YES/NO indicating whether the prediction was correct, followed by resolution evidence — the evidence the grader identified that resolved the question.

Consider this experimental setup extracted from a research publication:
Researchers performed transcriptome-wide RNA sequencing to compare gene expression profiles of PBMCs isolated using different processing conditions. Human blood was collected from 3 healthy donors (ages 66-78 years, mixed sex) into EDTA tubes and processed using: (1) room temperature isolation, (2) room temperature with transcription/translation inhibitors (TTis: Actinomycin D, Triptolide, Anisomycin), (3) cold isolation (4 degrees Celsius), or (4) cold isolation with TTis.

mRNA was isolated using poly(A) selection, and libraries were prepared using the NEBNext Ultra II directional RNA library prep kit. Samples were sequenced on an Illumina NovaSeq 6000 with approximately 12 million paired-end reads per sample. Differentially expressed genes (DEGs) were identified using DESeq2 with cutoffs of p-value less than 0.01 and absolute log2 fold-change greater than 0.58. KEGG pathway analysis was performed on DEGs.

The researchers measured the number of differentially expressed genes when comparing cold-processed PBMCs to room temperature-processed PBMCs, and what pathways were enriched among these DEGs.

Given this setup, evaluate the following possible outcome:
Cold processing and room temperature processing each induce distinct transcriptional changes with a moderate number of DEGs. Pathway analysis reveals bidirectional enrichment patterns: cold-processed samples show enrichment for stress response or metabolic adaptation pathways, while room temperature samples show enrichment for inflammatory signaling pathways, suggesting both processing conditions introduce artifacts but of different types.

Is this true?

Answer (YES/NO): NO